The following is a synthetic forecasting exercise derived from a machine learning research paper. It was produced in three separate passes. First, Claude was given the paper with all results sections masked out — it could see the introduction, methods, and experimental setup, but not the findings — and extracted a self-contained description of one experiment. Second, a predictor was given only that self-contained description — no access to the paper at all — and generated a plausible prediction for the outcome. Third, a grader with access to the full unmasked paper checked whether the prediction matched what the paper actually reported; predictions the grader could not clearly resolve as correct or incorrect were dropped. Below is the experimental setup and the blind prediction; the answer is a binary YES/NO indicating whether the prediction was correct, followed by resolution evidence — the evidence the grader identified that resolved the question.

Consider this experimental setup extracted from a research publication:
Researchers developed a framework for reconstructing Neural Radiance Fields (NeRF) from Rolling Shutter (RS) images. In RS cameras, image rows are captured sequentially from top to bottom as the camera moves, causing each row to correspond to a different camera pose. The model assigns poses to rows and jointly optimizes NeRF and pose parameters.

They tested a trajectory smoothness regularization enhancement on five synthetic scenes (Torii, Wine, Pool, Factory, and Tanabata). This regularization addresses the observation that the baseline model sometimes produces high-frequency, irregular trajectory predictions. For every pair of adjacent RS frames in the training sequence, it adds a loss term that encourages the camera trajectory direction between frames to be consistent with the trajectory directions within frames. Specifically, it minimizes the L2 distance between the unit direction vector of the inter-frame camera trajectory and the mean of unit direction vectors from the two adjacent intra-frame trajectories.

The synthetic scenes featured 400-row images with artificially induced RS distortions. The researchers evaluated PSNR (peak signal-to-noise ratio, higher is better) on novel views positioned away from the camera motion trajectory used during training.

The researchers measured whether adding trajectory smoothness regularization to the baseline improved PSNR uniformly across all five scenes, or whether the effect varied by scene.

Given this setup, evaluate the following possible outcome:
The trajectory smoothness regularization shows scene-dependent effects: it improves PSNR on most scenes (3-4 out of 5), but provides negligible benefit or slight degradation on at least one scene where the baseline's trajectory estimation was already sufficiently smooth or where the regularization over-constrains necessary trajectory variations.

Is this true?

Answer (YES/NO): YES